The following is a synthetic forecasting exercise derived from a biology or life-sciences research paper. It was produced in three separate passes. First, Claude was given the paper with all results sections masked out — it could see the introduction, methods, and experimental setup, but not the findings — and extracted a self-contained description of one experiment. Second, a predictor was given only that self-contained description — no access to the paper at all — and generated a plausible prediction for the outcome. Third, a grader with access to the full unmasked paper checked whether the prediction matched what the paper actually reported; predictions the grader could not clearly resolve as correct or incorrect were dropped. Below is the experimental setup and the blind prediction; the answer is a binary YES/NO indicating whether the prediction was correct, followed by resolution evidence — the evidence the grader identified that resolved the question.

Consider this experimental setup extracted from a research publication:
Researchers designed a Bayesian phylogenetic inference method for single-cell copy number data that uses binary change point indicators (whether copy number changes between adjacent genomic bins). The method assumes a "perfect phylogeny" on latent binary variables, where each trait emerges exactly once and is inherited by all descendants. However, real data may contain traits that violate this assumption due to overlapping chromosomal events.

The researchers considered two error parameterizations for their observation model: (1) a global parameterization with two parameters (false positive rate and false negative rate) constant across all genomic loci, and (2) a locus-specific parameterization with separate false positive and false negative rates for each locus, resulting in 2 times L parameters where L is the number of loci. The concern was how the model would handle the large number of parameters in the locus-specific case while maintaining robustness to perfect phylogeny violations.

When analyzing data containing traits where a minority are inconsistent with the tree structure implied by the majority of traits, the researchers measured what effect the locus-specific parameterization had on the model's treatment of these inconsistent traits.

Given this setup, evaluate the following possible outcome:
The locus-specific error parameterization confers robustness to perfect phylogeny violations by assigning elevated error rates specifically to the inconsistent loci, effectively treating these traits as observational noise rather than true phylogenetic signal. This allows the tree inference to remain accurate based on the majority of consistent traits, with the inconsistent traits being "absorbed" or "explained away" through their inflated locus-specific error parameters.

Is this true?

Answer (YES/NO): YES